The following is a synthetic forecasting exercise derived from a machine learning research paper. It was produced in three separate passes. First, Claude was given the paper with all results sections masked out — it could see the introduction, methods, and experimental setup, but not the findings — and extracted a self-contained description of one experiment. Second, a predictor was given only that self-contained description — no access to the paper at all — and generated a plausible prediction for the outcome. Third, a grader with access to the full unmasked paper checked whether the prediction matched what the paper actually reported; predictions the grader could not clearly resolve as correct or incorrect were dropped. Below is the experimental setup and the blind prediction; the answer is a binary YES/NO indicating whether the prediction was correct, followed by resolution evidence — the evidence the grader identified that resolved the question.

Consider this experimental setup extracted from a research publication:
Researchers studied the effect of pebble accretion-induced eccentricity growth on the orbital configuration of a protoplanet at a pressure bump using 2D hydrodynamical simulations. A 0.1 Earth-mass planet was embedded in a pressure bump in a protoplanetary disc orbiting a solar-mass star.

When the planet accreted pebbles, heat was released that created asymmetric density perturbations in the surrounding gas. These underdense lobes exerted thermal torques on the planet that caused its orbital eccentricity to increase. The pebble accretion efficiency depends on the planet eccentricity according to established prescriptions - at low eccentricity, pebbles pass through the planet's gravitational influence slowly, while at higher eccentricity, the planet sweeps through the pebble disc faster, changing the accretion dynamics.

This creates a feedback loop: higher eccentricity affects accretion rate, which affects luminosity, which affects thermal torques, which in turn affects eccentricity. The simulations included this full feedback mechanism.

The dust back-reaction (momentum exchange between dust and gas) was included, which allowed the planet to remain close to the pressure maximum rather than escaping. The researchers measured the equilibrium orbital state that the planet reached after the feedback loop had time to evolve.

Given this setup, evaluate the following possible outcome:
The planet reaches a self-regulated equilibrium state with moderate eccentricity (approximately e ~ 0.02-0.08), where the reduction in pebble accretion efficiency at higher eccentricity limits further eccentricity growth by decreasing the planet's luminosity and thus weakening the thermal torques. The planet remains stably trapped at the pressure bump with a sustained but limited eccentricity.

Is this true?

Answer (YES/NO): NO